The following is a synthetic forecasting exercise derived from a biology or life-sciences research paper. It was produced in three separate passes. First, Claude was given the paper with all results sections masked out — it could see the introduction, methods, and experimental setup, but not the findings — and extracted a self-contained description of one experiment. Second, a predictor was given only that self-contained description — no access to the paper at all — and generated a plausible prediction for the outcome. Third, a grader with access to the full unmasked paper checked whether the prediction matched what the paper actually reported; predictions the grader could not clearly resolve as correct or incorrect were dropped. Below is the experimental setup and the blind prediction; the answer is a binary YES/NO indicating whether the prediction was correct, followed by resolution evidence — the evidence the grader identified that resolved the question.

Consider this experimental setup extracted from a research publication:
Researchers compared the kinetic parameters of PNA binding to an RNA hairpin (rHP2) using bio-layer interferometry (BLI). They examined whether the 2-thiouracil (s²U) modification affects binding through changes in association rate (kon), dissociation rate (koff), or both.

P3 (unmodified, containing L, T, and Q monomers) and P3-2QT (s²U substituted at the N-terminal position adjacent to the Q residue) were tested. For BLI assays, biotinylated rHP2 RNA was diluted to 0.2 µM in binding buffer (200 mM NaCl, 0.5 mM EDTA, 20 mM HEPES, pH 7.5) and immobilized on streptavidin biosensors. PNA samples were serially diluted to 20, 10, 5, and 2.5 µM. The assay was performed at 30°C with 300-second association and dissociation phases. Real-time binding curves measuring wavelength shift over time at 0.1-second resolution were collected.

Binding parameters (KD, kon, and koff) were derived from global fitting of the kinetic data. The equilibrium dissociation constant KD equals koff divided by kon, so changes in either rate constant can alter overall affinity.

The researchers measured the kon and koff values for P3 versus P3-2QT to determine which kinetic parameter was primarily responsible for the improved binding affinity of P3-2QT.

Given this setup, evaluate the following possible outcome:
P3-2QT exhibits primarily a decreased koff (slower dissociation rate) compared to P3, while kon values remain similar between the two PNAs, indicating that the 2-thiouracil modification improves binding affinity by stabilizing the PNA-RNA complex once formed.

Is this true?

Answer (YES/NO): YES